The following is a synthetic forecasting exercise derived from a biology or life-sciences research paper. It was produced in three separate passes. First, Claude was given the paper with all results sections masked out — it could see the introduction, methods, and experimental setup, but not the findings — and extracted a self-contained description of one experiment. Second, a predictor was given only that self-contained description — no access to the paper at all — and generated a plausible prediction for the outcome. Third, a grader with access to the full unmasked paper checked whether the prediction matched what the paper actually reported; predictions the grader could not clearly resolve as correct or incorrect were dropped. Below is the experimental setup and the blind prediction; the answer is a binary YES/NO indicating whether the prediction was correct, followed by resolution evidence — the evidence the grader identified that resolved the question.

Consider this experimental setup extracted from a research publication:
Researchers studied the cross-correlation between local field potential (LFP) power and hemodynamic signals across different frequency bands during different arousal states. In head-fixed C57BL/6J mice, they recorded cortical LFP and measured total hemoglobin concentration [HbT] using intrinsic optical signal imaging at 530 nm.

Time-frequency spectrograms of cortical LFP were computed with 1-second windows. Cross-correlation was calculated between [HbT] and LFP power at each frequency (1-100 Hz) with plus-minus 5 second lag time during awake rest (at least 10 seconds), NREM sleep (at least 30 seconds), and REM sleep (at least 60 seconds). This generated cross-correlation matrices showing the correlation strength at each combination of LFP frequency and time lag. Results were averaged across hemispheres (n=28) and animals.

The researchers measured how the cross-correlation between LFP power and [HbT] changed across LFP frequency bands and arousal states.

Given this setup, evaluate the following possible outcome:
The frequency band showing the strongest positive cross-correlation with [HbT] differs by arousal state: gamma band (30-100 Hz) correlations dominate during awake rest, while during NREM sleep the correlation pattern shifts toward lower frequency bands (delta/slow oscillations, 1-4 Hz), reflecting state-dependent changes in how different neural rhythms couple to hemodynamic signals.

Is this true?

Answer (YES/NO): NO